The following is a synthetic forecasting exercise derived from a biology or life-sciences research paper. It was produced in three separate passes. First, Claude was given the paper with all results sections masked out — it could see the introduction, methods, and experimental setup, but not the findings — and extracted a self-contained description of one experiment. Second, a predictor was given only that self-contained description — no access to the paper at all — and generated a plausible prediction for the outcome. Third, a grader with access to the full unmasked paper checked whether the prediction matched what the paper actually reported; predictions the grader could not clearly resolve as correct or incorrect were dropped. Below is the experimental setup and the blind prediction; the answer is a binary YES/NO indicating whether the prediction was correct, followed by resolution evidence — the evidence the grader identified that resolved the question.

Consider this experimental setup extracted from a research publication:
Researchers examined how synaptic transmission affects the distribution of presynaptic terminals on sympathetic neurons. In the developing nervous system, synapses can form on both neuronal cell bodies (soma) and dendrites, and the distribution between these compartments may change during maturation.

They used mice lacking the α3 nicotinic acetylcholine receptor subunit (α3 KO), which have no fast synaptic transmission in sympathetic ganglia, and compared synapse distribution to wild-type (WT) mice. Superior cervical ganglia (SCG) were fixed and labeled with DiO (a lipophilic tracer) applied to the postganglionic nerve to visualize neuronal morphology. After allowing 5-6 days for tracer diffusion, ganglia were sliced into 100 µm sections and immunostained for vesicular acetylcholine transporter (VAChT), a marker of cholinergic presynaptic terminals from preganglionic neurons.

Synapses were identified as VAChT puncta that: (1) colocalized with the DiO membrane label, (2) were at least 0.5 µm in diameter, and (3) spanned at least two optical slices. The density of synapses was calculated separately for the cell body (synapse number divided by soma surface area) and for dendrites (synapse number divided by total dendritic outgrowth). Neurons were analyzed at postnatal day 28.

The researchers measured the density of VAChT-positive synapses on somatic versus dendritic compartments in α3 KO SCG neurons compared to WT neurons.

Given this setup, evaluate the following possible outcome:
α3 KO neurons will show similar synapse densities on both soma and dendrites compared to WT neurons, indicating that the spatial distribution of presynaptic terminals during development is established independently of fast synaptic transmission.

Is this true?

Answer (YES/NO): NO